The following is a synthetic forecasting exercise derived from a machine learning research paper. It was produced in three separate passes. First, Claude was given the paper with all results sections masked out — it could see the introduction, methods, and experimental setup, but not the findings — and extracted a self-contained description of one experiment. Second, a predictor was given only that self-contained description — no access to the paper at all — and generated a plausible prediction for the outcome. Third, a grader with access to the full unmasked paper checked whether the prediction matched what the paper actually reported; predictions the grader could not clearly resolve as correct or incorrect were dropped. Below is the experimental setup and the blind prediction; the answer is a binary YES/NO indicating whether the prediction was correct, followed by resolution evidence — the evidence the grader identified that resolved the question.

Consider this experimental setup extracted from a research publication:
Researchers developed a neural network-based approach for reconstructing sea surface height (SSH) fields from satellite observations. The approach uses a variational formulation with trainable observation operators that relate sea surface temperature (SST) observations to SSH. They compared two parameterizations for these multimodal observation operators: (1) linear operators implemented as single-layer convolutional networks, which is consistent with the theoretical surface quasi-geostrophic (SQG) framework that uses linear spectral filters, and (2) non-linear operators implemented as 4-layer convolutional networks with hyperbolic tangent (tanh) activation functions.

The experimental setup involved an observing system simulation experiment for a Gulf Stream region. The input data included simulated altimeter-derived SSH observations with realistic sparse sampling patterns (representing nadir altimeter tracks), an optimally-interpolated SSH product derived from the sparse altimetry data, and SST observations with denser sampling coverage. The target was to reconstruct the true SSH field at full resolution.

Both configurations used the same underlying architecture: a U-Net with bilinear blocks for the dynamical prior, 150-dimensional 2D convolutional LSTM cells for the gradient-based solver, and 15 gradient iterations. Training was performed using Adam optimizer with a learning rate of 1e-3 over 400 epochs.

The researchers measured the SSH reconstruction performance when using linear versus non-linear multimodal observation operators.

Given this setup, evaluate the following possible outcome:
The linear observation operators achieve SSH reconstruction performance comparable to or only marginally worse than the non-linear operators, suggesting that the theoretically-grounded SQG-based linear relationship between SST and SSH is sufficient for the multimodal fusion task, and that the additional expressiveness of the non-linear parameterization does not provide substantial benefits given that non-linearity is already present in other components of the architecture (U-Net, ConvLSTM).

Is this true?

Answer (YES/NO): NO